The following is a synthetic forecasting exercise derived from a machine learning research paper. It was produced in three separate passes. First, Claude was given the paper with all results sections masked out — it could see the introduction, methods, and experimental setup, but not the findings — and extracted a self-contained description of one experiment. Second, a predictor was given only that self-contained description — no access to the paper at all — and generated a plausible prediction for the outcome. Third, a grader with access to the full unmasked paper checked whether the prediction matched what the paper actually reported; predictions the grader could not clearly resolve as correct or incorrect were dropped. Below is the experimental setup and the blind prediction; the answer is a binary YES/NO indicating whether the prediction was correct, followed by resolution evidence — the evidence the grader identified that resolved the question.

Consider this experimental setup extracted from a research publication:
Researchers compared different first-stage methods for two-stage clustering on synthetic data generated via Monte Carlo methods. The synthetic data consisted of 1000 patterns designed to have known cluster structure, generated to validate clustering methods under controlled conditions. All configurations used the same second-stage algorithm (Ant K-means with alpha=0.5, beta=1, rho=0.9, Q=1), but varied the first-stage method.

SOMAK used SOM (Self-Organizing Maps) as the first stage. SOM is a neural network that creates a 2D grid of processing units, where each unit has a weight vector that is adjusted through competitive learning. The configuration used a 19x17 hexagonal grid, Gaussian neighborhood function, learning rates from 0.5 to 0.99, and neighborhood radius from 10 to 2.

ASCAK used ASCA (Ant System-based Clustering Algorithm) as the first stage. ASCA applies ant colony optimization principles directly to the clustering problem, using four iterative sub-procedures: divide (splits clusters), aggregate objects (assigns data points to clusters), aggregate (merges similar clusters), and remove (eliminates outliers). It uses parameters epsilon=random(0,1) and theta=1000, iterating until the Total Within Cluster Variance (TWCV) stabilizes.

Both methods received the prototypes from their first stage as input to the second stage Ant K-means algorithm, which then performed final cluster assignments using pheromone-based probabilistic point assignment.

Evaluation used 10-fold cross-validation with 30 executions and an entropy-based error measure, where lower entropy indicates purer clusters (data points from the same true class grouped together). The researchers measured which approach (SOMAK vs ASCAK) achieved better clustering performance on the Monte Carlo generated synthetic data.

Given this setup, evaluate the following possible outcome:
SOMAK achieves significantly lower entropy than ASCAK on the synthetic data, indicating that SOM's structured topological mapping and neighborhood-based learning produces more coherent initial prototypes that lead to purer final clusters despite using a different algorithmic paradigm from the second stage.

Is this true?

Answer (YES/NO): NO